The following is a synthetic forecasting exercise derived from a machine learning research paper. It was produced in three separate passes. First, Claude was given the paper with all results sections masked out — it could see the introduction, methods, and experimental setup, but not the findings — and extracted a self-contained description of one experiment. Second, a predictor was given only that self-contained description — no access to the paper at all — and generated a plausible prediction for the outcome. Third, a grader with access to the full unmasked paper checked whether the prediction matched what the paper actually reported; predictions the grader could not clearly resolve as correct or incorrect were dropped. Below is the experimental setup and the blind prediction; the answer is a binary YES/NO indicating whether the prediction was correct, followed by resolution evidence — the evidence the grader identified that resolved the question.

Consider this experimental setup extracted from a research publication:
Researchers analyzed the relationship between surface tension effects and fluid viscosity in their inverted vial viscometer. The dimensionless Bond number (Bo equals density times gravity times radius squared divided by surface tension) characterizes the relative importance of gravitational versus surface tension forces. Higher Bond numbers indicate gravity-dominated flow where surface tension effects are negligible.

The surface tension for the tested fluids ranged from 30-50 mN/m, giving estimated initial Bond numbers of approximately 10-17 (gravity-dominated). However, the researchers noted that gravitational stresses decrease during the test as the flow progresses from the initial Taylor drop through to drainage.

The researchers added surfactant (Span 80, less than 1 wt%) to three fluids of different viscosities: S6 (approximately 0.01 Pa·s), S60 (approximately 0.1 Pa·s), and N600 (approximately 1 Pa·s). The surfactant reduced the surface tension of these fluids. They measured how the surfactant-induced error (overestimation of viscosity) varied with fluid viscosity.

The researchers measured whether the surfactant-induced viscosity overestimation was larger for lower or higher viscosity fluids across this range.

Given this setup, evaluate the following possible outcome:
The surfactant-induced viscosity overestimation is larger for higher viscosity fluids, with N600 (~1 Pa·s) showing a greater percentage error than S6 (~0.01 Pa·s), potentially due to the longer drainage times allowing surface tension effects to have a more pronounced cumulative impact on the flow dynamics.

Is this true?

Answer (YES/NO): NO